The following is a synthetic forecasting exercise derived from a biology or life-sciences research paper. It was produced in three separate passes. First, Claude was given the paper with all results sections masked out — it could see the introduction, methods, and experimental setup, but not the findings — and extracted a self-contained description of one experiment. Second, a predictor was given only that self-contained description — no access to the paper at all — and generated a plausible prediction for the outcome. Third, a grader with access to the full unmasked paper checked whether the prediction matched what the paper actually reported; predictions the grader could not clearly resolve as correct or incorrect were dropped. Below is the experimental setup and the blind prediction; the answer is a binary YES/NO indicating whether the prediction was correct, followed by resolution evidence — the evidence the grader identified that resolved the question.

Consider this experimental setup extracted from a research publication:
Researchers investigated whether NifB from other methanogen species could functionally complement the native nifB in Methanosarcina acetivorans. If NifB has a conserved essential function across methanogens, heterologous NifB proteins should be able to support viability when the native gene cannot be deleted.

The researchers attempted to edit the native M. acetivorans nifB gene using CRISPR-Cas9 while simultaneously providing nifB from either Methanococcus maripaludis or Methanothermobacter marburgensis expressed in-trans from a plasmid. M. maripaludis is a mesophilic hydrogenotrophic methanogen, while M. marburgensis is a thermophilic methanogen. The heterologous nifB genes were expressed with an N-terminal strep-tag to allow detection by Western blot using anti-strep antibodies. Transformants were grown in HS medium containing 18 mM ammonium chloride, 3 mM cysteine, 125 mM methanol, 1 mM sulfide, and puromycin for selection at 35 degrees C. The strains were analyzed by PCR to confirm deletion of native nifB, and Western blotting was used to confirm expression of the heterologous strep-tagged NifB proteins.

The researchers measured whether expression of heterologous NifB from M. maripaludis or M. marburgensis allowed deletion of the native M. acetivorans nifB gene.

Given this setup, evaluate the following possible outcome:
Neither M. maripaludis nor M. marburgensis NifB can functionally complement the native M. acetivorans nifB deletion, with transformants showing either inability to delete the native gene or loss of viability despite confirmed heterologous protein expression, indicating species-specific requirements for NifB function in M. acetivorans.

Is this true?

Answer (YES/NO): NO